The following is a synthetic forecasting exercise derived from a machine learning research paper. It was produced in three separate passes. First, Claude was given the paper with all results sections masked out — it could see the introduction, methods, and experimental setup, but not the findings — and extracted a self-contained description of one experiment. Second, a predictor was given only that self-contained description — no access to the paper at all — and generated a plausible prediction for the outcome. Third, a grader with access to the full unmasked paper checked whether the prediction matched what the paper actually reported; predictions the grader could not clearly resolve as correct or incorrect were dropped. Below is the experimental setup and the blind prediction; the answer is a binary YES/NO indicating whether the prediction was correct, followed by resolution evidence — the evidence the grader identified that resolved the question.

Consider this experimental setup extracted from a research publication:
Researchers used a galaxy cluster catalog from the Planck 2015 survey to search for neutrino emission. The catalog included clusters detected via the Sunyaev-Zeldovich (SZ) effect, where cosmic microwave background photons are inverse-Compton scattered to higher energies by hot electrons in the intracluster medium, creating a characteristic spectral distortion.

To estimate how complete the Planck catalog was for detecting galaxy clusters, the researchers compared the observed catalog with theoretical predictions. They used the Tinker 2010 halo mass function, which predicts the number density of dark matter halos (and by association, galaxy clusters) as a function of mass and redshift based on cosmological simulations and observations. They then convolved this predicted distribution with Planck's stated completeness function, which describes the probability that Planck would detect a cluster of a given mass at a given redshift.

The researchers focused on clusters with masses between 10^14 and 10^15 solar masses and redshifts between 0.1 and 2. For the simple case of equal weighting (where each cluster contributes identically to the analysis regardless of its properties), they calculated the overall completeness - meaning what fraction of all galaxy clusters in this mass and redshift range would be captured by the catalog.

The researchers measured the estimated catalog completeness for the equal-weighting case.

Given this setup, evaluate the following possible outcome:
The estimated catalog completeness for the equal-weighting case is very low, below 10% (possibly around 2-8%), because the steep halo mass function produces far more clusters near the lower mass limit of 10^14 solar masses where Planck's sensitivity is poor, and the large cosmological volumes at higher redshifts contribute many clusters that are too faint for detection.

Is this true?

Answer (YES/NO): NO